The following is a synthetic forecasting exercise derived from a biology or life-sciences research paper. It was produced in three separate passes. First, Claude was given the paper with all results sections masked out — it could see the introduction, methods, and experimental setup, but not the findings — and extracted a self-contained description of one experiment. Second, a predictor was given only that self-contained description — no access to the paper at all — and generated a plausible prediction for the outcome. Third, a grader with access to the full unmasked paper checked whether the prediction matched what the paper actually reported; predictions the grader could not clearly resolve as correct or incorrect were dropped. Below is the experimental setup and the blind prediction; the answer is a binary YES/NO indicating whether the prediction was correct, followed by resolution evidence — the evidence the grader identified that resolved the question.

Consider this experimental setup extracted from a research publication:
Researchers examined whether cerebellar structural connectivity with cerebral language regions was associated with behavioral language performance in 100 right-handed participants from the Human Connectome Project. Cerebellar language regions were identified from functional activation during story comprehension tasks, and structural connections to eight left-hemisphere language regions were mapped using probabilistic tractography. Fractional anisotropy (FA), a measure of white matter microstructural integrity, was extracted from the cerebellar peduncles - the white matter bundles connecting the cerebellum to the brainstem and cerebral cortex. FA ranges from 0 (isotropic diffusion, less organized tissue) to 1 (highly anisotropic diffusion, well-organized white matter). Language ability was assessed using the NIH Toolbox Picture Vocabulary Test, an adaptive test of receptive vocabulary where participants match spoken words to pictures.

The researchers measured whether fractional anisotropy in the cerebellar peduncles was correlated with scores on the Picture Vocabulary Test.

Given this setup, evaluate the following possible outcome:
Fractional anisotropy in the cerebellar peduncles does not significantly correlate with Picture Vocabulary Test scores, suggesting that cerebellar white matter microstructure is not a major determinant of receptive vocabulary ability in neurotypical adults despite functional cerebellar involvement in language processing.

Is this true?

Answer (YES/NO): NO